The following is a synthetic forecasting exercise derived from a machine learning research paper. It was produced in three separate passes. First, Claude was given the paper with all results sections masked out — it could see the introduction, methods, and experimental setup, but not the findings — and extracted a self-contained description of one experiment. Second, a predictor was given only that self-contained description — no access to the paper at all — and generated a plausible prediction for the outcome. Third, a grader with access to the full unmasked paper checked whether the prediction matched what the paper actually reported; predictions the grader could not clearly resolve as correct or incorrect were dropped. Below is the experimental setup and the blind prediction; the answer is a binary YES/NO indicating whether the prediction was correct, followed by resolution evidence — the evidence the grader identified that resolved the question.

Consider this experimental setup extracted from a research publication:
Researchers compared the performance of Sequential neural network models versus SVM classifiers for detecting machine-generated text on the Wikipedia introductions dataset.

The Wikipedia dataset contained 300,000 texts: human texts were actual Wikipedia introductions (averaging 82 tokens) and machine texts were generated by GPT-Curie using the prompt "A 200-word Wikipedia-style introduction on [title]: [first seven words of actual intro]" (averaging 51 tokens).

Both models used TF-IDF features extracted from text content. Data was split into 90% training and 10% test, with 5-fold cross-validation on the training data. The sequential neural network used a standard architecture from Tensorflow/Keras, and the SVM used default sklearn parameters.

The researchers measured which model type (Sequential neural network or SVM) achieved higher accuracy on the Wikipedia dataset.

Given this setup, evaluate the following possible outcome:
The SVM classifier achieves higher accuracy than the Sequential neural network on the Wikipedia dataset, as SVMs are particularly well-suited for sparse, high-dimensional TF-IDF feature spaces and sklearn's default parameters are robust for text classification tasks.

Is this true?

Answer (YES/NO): NO